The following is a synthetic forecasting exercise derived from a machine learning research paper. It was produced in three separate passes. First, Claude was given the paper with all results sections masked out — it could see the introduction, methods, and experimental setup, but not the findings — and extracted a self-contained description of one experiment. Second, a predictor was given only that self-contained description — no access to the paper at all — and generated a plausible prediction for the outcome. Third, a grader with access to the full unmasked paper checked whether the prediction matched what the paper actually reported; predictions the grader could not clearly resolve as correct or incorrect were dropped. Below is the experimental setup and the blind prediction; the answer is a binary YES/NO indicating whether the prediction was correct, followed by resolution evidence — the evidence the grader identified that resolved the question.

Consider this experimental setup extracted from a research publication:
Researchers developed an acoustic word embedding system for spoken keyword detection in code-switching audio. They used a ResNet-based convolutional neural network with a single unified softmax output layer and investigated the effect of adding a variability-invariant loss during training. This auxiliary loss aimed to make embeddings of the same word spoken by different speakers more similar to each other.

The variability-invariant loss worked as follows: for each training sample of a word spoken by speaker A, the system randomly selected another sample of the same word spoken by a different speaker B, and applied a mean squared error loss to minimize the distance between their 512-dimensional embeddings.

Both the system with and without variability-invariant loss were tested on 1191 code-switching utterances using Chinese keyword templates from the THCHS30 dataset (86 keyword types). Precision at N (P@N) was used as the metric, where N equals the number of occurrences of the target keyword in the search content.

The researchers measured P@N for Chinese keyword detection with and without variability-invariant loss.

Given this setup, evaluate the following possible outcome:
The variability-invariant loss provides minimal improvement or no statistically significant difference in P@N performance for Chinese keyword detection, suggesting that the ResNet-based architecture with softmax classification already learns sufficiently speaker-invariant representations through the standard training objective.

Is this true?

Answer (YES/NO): YES